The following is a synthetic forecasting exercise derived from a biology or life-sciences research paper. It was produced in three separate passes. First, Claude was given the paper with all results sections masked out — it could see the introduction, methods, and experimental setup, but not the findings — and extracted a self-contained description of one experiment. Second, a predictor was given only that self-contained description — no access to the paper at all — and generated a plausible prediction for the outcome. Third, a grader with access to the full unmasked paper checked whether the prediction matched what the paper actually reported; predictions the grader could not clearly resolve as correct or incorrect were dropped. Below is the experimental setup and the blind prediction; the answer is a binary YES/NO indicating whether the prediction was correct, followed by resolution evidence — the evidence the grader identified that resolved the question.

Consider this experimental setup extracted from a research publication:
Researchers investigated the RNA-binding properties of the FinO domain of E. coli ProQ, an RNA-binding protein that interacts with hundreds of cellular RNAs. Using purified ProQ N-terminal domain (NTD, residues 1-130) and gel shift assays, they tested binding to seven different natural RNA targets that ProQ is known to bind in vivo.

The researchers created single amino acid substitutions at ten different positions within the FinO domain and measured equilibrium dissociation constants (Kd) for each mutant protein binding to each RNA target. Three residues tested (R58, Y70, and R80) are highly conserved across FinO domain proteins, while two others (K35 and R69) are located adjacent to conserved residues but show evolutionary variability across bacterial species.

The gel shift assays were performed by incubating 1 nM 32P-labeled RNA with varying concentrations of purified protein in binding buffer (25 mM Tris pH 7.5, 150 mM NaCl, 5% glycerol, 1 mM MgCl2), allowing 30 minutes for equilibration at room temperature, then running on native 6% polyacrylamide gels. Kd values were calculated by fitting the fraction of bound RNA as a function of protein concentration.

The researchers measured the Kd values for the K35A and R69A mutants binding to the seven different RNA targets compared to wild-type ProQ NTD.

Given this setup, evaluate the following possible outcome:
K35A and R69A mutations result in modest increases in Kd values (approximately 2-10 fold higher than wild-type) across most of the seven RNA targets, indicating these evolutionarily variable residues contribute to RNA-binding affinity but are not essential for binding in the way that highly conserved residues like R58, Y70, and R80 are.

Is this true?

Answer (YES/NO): NO